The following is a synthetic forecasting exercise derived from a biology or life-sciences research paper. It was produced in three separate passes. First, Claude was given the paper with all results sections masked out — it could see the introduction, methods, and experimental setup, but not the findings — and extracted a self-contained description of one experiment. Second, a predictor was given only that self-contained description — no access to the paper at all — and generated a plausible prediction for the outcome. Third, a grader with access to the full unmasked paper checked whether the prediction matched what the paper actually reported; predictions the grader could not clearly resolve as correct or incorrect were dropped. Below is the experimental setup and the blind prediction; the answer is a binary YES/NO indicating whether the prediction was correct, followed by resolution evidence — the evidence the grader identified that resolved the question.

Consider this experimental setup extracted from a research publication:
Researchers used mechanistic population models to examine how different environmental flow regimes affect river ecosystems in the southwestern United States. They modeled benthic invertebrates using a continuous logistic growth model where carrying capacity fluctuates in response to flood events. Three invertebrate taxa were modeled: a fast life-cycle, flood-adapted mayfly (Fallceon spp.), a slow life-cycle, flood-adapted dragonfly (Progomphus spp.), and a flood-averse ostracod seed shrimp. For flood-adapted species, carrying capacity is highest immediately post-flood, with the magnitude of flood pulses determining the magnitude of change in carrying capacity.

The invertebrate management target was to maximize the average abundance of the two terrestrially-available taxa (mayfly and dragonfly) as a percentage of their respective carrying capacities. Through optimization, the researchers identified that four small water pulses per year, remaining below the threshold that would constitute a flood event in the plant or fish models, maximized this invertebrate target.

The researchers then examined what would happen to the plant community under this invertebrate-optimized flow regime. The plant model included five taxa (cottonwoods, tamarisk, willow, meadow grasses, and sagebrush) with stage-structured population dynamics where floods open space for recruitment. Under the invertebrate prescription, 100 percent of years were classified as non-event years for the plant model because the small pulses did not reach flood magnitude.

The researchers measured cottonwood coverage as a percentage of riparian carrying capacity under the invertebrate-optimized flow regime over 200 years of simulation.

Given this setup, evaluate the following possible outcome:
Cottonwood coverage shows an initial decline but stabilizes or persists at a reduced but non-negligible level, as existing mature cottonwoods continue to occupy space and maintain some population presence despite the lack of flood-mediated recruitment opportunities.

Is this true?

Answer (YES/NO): NO